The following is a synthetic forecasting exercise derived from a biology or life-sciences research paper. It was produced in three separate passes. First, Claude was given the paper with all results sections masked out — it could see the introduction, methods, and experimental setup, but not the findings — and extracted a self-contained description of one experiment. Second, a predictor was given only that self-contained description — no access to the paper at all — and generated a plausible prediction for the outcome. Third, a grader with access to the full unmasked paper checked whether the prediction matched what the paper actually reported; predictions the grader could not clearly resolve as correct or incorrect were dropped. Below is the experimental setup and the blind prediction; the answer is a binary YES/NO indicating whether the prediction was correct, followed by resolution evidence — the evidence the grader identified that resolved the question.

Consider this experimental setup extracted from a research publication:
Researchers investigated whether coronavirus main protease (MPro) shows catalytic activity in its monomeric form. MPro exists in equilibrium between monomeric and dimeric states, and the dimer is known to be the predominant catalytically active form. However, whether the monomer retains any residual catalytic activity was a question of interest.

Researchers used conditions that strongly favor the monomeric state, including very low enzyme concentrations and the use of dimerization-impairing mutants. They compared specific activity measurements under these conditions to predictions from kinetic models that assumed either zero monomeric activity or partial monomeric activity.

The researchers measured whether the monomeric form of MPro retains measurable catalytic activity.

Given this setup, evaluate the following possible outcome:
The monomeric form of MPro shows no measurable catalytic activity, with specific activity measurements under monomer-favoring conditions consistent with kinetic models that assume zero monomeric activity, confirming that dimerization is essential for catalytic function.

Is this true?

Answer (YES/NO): NO